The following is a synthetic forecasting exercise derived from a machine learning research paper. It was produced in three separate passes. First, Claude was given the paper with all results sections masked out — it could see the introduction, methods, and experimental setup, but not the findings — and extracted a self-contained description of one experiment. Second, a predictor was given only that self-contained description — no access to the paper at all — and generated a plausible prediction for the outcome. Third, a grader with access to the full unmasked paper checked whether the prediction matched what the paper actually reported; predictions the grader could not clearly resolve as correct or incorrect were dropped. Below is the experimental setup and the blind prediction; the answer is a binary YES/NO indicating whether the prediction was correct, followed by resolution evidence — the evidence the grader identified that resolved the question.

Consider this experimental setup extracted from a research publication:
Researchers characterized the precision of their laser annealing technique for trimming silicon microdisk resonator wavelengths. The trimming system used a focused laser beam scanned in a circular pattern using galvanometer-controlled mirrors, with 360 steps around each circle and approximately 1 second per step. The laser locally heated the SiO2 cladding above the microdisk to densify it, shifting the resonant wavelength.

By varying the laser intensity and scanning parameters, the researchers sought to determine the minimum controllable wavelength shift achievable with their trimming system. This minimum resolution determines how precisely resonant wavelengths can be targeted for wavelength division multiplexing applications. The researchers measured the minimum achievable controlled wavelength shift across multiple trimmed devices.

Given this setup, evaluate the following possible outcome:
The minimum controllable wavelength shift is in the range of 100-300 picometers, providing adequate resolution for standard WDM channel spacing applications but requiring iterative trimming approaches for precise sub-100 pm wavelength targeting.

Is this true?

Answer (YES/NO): YES